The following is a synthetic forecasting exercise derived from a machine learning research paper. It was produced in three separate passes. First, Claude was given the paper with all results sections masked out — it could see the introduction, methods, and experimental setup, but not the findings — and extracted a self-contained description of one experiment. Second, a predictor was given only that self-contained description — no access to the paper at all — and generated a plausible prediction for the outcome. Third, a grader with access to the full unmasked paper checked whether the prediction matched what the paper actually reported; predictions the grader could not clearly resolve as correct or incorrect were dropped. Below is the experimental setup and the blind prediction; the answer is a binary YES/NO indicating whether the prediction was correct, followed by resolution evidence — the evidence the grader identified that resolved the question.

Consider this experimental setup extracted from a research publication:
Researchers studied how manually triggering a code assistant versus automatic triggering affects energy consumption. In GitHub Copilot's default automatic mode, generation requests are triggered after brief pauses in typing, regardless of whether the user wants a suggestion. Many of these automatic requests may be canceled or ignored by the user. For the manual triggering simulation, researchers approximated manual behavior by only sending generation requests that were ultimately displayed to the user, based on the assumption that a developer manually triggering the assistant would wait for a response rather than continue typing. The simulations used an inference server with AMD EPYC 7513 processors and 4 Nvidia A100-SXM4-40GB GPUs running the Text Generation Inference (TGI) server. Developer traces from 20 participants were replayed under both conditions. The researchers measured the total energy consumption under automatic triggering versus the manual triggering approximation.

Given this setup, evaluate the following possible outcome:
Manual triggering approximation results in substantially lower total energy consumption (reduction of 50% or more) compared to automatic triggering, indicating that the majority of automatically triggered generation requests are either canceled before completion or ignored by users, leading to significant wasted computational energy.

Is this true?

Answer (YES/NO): NO